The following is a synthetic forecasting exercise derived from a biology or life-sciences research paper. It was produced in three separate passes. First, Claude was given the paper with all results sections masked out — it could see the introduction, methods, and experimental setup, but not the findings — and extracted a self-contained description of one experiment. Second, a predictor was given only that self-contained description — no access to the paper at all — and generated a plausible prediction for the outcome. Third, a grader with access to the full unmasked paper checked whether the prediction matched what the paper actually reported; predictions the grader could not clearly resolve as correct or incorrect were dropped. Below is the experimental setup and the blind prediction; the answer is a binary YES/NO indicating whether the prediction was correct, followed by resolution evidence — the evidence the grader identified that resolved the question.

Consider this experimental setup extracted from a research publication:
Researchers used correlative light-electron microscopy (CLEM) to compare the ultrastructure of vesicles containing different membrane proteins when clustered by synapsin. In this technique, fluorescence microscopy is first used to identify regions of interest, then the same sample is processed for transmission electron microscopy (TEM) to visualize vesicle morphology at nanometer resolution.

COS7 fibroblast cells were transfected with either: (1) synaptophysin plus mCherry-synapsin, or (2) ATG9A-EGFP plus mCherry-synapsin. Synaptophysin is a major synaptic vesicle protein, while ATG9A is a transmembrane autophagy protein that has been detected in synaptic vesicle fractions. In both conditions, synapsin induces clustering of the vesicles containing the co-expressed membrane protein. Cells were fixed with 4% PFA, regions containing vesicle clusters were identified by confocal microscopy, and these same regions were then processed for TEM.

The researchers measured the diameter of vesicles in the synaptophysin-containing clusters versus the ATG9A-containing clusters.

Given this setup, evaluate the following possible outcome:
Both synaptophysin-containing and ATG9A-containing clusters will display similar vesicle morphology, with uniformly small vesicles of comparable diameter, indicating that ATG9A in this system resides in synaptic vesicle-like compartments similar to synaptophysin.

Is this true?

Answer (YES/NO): NO